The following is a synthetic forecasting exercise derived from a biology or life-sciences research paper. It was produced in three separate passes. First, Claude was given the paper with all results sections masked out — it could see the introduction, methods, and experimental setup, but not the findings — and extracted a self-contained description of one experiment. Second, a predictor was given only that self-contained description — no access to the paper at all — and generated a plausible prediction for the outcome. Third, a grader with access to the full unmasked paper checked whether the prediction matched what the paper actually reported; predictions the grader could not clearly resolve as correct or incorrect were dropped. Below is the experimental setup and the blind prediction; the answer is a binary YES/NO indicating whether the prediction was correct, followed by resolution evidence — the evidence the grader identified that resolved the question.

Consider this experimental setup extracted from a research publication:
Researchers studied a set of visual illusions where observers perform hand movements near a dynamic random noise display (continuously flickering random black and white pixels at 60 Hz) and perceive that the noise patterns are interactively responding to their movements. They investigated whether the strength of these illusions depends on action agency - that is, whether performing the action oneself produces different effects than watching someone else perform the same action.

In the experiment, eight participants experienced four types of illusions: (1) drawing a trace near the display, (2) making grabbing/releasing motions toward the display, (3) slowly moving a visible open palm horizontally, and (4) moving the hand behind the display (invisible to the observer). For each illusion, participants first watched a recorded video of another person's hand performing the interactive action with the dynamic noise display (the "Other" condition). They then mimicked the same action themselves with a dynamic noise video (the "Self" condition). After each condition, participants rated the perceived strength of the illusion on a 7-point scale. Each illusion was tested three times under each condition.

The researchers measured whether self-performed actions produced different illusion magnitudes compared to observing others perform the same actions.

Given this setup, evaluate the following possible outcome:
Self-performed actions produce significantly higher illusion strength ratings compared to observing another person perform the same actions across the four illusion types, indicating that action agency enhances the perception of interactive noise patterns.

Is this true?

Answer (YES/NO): YES